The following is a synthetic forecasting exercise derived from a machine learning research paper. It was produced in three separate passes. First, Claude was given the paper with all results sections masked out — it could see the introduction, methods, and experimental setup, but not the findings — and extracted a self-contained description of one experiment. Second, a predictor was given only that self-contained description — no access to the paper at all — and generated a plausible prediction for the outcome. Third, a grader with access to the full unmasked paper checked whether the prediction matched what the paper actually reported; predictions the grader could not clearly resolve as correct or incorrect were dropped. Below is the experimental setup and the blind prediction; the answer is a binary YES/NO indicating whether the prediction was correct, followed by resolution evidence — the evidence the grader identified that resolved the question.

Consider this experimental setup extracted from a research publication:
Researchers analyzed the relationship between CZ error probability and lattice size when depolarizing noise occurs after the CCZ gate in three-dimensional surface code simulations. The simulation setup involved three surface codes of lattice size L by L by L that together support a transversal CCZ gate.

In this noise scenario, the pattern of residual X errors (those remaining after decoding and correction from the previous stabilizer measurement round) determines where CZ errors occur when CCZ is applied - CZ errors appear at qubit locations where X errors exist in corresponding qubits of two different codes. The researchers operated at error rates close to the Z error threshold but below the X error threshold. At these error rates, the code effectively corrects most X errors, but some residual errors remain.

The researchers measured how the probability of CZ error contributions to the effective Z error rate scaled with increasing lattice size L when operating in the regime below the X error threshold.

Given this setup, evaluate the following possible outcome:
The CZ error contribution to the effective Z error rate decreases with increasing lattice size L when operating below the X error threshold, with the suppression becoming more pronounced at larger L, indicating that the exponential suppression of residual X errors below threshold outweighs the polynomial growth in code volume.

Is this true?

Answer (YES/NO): YES